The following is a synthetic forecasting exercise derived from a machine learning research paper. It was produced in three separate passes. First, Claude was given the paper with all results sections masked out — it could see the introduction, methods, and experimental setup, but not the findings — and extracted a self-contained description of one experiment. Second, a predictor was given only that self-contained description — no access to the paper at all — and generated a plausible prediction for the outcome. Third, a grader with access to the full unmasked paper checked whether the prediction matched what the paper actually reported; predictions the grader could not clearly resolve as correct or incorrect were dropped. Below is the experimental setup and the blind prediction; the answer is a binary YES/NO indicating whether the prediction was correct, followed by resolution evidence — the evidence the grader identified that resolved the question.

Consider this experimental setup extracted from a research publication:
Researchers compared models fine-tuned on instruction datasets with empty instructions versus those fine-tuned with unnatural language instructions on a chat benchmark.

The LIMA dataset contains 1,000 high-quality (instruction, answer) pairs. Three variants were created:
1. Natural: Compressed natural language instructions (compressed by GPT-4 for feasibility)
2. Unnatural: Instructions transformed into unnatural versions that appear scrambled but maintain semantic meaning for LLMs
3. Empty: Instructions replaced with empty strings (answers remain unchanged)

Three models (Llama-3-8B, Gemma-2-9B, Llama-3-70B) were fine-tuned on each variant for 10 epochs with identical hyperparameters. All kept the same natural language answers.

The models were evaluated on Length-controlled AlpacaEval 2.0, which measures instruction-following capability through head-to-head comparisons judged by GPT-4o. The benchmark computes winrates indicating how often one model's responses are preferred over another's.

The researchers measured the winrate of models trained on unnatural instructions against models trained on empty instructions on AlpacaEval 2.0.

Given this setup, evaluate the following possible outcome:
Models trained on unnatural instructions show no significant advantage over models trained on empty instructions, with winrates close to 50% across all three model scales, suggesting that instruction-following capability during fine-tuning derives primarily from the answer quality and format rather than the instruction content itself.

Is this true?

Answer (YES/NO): NO